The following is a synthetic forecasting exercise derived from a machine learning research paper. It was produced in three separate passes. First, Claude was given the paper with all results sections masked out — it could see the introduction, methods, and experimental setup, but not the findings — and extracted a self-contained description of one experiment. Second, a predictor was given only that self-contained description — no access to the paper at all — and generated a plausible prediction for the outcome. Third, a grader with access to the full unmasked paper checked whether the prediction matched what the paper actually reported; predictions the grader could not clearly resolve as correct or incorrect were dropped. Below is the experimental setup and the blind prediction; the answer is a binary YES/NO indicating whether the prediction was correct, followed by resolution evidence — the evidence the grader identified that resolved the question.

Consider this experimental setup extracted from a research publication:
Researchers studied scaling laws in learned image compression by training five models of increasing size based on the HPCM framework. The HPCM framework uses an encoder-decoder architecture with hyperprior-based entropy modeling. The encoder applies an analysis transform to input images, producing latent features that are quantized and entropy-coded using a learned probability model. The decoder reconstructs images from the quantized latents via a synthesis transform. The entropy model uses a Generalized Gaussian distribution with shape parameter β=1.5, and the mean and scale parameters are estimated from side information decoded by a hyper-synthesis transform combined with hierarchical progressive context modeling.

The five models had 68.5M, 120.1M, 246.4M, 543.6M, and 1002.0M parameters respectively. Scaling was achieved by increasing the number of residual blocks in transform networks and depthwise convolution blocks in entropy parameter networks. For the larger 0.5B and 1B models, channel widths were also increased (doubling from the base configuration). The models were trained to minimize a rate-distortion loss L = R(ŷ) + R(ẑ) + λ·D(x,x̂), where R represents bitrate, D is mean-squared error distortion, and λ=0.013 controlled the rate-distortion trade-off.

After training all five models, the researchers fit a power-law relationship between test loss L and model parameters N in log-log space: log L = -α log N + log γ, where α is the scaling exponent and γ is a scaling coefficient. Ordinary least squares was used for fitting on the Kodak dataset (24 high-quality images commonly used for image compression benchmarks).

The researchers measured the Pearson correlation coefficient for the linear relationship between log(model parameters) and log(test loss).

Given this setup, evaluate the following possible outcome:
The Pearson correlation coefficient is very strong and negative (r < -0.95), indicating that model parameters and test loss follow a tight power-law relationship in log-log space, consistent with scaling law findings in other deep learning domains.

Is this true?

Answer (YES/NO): YES